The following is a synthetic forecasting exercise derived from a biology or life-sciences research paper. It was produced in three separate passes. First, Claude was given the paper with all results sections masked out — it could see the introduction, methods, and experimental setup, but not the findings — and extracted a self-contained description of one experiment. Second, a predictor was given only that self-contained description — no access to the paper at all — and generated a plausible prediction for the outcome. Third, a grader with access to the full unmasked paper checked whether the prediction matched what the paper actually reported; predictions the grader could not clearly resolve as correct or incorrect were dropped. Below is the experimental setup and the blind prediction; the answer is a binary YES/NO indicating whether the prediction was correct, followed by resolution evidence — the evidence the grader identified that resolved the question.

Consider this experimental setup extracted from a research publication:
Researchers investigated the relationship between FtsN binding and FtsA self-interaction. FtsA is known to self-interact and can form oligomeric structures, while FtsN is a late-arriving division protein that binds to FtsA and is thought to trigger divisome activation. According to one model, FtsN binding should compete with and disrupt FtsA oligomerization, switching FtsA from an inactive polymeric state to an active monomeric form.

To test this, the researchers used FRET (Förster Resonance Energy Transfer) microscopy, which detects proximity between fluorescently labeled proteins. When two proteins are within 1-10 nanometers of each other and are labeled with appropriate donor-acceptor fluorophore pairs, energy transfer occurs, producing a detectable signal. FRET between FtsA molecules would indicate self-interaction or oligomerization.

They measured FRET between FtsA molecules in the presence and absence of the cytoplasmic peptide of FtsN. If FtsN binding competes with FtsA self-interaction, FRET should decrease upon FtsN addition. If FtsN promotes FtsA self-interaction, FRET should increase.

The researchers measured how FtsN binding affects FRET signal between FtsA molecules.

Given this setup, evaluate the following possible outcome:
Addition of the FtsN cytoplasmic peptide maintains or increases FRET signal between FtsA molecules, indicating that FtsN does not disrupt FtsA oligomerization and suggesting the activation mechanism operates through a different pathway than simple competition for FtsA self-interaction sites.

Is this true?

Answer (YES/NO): YES